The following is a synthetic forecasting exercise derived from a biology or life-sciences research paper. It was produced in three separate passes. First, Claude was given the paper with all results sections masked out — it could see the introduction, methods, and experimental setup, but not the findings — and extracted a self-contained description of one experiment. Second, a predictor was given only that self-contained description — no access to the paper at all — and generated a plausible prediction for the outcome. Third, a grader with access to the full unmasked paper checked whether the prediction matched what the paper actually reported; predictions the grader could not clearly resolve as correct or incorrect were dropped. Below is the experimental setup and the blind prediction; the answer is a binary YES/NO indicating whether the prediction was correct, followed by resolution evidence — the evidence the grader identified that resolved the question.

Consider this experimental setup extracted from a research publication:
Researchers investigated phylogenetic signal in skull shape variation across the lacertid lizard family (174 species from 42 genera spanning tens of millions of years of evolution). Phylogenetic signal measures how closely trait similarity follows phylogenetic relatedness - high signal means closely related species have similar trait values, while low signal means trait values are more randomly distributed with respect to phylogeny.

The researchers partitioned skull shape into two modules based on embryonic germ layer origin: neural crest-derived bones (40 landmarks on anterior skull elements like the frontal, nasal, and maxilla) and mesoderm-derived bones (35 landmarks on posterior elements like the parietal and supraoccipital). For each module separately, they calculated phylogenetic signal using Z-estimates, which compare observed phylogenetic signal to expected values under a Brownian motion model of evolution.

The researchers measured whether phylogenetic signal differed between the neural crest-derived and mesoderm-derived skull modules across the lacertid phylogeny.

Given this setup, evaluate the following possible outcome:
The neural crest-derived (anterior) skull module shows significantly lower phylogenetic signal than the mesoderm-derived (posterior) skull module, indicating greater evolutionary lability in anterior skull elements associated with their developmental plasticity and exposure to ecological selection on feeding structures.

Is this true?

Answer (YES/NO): NO